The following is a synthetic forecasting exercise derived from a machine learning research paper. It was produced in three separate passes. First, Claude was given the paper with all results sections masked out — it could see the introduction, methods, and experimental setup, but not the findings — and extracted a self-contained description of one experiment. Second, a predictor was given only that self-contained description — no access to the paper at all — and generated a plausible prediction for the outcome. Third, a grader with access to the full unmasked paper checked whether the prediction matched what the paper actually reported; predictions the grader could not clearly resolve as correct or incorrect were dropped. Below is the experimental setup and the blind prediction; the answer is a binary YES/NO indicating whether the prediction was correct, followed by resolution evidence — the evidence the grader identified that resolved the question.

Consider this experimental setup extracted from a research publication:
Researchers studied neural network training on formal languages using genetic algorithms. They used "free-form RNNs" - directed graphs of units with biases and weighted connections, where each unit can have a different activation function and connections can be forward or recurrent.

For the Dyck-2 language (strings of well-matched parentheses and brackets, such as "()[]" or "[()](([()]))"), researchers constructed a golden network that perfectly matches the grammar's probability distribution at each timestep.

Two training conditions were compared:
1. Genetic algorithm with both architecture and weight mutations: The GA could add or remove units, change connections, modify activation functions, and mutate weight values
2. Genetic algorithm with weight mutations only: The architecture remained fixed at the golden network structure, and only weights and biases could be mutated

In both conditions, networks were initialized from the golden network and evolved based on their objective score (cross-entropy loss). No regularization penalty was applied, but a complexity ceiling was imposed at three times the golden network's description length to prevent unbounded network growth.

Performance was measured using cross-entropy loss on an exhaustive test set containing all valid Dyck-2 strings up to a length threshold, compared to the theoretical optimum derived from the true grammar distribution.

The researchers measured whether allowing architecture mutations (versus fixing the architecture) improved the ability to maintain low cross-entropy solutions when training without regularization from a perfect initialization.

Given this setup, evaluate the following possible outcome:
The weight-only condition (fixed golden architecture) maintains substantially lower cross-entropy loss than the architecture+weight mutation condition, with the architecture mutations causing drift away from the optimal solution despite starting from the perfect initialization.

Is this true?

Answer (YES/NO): NO